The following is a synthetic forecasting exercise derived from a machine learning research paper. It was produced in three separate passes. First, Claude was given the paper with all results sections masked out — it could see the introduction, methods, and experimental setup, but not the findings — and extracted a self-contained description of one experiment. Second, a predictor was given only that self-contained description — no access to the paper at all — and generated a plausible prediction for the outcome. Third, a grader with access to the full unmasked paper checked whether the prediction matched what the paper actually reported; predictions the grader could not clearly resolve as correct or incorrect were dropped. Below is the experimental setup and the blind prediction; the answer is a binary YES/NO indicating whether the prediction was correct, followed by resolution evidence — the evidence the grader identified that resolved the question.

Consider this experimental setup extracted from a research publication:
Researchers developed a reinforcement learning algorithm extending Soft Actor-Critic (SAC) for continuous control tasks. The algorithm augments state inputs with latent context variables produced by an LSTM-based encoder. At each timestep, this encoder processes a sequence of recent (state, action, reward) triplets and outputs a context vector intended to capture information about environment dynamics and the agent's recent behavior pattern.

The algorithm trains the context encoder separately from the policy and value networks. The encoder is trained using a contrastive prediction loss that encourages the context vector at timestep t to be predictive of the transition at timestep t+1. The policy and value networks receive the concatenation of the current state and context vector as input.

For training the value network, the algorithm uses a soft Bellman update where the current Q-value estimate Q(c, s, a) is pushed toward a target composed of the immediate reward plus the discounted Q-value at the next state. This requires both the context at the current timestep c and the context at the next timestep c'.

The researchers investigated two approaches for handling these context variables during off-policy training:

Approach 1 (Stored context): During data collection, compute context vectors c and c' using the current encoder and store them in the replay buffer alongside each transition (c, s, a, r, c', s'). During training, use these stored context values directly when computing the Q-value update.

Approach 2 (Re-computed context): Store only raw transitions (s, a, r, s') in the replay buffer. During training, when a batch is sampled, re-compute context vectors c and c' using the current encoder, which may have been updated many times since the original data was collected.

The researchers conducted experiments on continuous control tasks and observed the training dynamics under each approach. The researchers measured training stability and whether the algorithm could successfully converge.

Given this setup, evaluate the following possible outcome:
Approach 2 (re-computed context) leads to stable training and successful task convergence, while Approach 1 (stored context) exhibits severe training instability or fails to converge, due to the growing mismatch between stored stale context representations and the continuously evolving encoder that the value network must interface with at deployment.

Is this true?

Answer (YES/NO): NO